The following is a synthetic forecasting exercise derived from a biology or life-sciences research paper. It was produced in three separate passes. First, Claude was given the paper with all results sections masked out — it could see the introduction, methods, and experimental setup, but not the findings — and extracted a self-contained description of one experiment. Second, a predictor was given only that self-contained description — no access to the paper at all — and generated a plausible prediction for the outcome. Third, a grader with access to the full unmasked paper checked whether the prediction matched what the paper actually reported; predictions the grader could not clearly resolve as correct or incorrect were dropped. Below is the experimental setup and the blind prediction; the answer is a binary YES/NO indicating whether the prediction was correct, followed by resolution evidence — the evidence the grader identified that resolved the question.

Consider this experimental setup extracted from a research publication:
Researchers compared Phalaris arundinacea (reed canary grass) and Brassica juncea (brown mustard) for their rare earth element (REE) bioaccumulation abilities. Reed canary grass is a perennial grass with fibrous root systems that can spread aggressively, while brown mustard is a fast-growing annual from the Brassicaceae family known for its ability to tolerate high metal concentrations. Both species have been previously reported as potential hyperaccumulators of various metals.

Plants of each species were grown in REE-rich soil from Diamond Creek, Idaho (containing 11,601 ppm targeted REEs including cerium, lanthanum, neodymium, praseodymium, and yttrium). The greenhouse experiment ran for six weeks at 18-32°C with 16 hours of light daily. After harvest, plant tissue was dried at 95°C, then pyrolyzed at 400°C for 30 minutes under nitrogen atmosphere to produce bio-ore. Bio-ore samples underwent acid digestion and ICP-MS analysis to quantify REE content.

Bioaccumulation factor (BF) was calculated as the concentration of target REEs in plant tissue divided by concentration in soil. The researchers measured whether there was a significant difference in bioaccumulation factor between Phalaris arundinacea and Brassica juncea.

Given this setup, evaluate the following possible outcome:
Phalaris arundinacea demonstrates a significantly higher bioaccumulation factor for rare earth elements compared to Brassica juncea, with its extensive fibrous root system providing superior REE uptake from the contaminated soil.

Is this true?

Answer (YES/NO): YES